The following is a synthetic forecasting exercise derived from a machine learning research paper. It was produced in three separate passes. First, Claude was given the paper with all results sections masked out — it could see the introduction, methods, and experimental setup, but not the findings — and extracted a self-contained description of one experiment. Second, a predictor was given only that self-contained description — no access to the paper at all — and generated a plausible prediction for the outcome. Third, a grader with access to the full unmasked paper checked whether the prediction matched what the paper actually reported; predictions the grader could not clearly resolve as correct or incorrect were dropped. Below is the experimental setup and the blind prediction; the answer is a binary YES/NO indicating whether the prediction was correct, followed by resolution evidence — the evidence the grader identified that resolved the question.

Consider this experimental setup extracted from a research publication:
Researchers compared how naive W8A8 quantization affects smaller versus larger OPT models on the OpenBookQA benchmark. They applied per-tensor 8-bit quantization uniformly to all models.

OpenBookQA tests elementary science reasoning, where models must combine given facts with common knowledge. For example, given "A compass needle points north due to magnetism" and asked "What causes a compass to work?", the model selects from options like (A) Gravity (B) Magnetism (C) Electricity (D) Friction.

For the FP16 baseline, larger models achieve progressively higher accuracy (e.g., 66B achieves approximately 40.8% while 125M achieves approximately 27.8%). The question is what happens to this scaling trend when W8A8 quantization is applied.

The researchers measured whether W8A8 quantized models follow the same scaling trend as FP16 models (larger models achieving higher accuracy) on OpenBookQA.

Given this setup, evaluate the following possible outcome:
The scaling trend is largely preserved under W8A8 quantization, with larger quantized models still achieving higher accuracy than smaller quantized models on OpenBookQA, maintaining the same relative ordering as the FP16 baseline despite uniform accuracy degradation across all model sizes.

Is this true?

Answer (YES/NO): NO